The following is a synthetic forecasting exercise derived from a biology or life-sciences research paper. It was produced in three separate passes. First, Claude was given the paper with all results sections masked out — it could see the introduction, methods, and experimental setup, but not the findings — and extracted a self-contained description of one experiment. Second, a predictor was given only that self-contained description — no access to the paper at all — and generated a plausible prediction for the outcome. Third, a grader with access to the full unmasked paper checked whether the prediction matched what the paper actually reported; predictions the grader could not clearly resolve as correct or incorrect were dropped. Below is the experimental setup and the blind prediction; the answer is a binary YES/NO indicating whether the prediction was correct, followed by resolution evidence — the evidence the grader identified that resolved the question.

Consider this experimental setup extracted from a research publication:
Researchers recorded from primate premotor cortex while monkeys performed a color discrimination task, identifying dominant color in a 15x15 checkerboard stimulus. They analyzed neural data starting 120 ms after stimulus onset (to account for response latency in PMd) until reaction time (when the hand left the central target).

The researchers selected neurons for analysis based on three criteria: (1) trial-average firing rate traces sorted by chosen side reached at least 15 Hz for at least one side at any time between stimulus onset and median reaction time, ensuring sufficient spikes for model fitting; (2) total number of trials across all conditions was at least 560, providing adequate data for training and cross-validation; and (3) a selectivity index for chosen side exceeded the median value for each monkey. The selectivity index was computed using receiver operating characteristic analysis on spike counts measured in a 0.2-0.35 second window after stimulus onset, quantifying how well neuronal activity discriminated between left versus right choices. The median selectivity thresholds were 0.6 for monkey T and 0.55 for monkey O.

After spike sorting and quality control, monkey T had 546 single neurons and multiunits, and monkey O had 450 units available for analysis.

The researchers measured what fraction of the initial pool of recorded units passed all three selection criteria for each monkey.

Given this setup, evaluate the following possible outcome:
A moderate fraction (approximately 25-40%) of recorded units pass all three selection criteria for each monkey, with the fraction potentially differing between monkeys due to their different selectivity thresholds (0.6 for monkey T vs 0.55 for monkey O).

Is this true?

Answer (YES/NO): NO